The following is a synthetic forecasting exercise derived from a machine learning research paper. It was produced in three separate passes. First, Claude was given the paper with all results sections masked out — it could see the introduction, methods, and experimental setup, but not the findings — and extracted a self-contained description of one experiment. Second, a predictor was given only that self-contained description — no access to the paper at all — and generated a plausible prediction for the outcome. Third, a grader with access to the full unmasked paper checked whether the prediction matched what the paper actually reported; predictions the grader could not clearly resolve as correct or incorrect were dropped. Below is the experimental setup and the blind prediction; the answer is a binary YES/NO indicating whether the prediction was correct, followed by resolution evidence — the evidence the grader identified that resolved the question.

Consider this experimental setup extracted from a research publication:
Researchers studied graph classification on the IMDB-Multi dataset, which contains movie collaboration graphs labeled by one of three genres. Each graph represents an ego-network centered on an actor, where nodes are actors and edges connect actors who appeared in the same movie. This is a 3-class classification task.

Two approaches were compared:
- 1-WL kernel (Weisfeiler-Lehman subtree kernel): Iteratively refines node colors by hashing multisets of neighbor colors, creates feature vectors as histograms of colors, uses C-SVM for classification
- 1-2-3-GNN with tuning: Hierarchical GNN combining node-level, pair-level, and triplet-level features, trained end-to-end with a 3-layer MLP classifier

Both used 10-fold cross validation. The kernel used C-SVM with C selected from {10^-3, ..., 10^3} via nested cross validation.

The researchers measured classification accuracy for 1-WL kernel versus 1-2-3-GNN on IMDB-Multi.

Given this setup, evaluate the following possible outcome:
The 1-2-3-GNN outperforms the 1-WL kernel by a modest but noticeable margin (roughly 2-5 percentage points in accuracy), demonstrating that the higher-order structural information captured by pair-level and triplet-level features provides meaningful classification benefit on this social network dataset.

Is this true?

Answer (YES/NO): NO